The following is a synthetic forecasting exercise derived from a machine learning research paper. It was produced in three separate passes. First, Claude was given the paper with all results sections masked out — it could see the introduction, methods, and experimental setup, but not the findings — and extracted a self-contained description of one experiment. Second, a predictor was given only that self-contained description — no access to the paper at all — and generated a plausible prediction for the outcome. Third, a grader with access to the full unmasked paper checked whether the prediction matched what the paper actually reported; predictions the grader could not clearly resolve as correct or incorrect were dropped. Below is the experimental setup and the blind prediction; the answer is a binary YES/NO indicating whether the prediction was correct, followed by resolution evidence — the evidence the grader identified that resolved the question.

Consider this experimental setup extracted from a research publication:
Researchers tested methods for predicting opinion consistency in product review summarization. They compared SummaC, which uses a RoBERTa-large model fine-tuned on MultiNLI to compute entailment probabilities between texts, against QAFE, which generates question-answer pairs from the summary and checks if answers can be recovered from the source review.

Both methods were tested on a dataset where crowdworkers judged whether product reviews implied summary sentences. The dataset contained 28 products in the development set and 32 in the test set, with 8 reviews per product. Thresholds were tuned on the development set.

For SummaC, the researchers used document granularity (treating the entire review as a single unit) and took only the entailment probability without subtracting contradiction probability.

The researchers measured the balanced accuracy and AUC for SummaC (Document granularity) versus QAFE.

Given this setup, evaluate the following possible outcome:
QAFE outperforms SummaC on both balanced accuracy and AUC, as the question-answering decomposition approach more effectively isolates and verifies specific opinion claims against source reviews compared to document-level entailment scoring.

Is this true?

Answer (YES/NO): NO